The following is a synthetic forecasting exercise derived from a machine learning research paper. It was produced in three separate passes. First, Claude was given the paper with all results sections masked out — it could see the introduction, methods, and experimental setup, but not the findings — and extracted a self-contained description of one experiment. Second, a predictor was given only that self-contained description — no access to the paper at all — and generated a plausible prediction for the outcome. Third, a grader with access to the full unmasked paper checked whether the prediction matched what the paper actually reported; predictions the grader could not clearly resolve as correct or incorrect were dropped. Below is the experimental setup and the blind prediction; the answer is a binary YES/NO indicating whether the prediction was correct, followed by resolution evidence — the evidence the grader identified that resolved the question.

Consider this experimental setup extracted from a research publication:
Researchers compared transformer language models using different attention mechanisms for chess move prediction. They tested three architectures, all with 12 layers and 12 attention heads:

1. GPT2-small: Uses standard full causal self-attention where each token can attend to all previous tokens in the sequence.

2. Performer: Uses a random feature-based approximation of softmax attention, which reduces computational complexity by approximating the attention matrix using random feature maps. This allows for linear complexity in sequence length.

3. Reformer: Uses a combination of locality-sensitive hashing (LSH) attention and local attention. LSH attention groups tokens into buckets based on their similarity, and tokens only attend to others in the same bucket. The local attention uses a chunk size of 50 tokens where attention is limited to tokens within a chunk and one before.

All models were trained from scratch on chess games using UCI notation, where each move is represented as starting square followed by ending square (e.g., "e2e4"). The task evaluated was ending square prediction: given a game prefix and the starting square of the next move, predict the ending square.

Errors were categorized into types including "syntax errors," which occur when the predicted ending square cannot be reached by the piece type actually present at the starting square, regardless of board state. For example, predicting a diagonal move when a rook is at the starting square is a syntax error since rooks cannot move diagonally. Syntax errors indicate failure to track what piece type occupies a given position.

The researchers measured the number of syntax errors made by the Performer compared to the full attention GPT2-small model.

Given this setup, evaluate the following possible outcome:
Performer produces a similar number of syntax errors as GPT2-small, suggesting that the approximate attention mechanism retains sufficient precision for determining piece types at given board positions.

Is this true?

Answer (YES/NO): NO